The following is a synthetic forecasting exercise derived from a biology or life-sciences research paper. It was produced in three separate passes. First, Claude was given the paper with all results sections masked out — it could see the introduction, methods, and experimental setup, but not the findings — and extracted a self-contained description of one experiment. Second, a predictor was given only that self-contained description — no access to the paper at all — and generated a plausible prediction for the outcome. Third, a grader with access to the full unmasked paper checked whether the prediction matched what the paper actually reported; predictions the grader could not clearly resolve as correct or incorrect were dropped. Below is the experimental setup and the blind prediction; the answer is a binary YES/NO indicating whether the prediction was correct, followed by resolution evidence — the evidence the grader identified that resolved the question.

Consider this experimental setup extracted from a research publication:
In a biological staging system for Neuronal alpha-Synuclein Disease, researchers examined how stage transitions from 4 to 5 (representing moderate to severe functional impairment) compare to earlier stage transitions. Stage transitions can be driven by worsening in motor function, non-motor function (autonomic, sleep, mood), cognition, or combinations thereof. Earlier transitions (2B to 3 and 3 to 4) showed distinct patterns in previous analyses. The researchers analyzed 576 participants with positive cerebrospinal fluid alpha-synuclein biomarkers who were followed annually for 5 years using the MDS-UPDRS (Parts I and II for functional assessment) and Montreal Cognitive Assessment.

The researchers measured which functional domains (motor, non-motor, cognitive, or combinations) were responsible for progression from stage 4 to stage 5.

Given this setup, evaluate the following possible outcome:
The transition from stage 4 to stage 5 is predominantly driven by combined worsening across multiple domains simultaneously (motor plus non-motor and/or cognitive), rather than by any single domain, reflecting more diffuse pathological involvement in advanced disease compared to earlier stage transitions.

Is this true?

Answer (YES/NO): NO